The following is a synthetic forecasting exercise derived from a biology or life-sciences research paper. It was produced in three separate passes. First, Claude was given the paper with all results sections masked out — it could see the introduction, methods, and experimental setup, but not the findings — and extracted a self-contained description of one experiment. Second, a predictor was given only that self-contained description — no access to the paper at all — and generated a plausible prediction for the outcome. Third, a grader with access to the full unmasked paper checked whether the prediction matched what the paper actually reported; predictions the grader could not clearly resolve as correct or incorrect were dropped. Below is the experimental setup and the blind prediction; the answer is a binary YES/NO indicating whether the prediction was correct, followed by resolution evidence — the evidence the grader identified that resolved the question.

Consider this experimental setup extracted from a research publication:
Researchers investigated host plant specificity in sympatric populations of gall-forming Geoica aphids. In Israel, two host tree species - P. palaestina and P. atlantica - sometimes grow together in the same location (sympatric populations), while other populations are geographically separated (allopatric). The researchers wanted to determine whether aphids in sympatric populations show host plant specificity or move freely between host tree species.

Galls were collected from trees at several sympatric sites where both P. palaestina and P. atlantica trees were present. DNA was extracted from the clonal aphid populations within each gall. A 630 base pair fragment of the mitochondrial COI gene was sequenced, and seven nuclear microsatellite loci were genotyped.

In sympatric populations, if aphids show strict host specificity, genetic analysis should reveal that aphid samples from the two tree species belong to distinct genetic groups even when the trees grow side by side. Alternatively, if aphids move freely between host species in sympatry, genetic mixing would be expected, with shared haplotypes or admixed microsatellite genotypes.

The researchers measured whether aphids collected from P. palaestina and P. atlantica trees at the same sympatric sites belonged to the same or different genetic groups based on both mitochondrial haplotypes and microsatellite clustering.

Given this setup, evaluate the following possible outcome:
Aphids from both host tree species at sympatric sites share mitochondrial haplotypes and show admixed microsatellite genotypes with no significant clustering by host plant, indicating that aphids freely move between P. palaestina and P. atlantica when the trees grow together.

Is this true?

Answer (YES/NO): NO